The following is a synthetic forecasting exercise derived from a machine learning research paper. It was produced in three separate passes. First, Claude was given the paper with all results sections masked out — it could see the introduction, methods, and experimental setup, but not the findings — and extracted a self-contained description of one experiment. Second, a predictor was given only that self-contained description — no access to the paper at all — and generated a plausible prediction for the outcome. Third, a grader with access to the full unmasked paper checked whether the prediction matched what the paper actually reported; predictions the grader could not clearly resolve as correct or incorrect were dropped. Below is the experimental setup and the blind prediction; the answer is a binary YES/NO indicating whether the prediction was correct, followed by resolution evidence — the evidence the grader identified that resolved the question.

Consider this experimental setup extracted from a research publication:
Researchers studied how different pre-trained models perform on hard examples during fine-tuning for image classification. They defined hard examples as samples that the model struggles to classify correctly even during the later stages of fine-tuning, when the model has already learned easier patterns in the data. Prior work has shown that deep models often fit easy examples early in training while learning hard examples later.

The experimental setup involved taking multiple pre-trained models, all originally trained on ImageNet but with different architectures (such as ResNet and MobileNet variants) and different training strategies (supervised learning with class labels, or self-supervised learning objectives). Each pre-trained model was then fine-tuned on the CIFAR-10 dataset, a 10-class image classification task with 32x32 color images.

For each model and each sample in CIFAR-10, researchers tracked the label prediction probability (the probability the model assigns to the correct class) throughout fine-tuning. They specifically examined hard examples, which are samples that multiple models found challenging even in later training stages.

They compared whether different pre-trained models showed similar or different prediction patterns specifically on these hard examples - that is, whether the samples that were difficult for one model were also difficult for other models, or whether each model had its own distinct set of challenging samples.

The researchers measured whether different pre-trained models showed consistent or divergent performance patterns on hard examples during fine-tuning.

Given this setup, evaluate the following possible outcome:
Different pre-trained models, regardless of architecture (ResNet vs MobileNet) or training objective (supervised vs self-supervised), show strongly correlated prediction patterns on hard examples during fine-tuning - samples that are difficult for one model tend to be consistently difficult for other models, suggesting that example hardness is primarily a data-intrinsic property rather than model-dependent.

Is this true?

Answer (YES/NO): NO